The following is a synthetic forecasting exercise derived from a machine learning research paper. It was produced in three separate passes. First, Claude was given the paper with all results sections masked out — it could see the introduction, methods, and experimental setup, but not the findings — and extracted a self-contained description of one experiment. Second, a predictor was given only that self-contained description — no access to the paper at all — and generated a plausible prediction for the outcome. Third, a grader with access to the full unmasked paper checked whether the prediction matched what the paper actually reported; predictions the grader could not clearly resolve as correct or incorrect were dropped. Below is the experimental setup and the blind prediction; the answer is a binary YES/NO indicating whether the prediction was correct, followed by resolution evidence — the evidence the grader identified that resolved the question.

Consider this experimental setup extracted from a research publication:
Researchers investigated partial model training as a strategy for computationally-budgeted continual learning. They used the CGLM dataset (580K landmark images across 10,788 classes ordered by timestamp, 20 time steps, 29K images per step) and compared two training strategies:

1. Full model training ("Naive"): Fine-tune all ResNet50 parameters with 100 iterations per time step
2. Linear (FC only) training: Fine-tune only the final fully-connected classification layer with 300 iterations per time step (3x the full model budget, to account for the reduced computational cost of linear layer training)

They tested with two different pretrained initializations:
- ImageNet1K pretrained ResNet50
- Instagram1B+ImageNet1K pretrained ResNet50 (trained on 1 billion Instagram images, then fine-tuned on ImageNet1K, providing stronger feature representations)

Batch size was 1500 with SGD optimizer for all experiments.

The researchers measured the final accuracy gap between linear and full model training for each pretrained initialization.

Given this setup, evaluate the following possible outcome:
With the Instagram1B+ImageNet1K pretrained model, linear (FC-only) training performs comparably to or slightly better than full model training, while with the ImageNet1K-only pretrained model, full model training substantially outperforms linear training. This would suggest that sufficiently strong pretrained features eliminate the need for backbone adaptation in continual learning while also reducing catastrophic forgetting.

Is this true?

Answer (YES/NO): NO